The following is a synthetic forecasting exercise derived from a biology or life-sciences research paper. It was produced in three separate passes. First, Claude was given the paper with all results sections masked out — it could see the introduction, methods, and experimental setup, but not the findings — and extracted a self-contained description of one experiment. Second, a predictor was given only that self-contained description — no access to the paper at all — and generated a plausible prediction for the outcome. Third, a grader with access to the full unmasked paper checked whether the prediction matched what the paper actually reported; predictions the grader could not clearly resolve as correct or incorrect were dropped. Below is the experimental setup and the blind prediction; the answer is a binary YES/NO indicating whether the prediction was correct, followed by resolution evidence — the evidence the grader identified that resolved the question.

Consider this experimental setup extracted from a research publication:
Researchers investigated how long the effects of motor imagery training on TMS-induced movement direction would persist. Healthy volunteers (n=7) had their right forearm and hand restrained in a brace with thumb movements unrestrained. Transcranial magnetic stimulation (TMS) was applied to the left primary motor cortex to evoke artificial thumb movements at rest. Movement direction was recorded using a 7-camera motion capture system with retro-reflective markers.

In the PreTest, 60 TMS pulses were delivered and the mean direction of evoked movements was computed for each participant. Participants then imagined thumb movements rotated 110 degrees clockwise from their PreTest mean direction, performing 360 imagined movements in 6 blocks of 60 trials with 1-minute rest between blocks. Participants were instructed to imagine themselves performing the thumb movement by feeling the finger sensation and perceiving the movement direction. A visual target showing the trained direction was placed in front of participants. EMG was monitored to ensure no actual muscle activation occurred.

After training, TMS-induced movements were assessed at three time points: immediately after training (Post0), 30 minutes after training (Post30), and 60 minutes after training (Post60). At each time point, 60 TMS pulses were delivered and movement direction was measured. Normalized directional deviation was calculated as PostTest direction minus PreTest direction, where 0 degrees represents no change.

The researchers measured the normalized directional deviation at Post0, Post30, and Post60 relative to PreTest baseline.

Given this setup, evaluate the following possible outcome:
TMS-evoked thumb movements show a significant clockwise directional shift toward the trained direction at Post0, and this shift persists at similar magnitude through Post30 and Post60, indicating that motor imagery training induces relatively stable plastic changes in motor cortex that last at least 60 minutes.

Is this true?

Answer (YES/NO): NO